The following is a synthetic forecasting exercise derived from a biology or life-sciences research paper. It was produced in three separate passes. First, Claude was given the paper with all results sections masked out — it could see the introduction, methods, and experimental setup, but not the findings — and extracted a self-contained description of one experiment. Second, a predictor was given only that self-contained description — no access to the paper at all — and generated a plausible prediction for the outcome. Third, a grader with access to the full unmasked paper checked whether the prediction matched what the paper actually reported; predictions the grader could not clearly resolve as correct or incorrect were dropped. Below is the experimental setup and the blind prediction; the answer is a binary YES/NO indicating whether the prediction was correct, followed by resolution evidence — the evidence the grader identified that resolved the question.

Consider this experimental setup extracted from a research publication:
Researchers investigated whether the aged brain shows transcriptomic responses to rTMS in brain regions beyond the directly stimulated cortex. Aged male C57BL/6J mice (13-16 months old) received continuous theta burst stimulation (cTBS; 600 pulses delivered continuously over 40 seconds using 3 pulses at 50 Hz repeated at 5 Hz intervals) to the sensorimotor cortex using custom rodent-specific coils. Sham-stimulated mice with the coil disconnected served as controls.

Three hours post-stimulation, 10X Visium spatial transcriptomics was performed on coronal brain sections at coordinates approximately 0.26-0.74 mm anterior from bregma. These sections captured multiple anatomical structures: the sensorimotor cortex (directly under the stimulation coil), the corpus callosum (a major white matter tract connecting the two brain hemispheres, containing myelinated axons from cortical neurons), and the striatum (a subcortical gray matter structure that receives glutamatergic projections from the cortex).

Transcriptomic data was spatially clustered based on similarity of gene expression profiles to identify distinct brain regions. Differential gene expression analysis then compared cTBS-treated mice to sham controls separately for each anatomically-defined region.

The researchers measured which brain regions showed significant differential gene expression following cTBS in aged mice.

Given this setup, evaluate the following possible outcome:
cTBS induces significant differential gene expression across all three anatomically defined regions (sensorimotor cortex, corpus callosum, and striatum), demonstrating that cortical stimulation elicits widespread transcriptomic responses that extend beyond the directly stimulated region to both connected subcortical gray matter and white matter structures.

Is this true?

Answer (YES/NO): YES